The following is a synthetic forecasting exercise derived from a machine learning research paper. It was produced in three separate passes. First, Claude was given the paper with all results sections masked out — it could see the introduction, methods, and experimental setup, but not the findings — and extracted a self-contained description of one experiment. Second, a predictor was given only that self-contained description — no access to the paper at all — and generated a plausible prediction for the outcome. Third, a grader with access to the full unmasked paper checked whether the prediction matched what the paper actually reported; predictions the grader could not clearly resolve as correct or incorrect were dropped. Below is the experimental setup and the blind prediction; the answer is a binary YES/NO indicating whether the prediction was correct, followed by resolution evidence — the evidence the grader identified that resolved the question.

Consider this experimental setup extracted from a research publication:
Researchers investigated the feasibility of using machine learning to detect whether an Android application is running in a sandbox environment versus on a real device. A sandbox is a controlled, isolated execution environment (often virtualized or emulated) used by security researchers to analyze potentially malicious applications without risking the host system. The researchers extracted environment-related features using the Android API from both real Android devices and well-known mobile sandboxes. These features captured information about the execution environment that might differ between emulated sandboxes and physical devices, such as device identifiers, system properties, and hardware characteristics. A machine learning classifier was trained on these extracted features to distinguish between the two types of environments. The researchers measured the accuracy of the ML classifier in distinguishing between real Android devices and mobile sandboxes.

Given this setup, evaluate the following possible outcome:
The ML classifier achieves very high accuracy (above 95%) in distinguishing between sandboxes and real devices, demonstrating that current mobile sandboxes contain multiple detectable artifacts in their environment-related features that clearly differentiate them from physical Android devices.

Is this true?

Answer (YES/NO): YES